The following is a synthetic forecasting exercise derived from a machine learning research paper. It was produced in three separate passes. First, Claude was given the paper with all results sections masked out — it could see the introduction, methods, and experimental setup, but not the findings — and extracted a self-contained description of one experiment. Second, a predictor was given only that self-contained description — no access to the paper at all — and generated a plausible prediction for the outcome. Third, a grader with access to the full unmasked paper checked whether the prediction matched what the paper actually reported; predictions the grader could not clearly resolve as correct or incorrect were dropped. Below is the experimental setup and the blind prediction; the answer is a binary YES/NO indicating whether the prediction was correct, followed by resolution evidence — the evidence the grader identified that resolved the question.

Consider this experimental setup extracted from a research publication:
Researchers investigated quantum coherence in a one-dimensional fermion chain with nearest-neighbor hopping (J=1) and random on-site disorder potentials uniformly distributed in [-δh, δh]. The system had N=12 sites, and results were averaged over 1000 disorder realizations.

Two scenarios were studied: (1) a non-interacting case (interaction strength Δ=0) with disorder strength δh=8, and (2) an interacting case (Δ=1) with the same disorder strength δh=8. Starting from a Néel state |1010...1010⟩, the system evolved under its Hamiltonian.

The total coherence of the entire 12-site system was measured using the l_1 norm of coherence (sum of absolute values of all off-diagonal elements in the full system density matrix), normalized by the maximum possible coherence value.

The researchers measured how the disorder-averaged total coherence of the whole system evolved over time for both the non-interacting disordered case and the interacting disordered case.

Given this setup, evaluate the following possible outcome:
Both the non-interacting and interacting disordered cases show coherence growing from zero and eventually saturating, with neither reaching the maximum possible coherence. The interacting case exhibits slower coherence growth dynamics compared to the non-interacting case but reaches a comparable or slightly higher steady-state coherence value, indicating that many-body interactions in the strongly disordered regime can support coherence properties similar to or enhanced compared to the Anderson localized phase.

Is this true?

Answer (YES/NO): NO